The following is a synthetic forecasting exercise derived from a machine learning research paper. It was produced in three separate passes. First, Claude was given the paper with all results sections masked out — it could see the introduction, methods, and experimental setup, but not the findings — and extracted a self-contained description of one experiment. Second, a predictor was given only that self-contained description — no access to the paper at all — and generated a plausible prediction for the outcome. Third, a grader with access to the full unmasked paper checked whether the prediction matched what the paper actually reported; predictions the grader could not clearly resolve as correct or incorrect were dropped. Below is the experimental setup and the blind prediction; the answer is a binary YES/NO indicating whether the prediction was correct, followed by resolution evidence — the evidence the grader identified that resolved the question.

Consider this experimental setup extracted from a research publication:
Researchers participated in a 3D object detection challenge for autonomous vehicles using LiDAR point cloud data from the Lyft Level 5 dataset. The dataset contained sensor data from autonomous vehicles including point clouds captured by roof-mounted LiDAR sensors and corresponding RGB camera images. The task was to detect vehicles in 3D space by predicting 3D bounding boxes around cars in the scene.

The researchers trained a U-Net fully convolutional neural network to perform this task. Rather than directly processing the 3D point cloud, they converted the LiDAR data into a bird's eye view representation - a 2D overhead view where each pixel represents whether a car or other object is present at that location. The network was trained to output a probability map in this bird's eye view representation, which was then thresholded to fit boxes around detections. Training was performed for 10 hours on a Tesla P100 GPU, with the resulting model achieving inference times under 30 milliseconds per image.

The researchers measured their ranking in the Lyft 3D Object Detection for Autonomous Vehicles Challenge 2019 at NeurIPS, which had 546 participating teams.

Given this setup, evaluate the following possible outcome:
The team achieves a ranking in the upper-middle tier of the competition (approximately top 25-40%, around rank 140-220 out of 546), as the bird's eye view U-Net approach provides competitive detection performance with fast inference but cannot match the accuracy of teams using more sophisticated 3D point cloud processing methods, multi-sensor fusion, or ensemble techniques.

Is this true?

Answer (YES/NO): NO